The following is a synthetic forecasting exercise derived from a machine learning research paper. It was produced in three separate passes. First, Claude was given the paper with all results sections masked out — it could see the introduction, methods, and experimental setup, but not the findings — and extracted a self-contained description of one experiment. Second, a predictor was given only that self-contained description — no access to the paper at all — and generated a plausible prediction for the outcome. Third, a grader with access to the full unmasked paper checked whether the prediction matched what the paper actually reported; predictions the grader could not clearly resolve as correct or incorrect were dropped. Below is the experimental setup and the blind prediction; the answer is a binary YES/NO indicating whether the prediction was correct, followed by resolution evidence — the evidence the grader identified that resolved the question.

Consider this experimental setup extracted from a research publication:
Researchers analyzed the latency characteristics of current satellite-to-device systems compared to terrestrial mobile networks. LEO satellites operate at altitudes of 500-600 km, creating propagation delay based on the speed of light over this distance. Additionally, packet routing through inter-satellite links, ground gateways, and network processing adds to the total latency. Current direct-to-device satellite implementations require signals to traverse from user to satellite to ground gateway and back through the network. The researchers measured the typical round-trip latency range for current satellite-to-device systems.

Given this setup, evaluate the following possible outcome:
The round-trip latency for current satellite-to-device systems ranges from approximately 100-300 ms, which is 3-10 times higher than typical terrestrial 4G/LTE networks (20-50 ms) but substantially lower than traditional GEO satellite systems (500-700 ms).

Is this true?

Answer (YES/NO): NO